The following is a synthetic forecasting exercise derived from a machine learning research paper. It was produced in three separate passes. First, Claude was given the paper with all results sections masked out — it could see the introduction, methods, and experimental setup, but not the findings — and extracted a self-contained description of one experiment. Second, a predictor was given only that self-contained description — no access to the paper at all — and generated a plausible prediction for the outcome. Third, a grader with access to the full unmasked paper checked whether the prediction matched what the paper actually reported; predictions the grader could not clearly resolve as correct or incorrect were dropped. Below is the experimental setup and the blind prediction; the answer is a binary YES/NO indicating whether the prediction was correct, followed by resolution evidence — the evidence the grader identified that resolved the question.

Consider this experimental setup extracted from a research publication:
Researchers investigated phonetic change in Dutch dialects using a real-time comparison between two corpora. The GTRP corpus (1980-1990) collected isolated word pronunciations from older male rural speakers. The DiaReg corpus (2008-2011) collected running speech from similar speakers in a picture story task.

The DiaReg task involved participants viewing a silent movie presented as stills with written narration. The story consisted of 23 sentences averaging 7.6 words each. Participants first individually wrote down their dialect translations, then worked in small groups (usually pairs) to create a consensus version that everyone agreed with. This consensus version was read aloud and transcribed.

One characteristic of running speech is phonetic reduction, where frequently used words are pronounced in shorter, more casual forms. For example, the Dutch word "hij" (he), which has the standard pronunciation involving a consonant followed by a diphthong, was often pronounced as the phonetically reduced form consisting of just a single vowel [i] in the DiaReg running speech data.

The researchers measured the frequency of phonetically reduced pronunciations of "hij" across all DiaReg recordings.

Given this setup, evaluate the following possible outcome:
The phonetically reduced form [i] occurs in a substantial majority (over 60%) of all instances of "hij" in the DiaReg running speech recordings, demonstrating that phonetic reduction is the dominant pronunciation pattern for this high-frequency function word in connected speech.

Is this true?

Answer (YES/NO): YES